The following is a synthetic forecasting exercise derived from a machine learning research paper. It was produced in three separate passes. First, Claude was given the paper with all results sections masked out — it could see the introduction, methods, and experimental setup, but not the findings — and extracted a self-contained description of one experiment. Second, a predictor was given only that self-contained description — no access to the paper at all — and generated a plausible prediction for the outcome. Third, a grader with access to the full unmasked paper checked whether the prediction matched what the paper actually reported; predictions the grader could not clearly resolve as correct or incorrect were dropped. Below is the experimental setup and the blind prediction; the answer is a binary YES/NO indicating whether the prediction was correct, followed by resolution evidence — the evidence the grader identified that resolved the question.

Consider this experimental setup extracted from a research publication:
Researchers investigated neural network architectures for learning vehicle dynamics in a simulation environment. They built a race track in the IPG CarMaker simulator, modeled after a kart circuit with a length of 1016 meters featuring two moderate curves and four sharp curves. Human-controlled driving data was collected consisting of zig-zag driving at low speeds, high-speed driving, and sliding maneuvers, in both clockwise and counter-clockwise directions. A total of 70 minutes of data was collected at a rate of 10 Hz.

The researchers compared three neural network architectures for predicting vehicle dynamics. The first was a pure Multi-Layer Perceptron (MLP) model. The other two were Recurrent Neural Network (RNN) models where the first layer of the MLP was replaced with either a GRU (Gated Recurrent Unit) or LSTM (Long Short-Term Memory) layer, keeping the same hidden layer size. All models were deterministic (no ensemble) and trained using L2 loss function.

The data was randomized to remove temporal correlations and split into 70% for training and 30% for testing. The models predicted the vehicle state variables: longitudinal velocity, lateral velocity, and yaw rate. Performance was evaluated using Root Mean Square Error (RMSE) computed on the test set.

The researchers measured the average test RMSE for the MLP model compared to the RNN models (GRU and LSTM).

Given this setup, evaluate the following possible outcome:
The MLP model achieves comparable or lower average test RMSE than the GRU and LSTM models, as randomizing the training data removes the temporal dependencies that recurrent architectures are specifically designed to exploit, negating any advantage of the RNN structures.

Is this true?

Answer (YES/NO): NO